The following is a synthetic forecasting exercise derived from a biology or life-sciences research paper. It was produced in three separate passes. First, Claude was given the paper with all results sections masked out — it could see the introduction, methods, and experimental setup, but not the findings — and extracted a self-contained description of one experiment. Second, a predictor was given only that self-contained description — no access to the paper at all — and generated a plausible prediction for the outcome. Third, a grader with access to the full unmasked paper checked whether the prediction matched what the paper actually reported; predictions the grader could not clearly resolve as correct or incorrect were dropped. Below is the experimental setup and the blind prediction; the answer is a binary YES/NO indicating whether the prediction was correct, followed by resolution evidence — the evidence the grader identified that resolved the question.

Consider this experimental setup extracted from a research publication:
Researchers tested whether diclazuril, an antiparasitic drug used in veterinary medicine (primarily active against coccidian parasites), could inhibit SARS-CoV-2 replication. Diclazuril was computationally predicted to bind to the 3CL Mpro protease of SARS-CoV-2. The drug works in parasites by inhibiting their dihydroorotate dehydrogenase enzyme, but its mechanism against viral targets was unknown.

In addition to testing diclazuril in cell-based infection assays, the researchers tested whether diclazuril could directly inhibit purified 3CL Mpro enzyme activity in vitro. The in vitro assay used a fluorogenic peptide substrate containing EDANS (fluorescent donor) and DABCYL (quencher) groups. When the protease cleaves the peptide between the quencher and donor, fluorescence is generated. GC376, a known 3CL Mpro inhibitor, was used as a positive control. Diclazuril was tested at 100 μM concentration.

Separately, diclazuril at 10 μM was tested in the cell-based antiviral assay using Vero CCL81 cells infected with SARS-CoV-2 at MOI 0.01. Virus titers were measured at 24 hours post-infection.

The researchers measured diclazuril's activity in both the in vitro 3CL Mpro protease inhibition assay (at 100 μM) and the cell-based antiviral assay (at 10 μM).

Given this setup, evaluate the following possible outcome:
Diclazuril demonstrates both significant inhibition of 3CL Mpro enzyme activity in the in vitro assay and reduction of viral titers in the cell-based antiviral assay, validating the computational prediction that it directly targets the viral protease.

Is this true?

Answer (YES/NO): YES